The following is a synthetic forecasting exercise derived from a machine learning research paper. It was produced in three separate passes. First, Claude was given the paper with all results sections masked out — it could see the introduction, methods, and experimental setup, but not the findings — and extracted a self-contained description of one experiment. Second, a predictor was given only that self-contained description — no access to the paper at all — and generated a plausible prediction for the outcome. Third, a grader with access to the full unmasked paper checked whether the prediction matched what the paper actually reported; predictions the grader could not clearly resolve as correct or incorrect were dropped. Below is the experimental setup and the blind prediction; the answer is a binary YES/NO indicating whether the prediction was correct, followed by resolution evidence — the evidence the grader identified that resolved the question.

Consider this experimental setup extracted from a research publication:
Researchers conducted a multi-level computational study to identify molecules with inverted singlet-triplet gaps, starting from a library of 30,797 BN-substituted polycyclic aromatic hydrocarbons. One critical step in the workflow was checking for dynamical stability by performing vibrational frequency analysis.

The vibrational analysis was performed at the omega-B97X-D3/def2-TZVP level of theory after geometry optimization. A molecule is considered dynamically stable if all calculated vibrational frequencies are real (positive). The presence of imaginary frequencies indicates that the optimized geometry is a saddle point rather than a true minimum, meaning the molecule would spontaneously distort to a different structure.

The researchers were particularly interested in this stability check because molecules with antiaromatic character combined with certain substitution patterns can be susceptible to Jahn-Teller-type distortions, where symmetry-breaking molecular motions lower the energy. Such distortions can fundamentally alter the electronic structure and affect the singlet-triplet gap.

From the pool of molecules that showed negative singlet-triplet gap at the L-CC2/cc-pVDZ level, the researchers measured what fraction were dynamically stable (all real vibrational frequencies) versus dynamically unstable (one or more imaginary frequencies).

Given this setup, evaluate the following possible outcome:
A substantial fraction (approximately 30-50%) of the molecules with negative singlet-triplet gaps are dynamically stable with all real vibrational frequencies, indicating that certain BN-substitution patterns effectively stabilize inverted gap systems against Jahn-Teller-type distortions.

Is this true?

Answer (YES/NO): NO